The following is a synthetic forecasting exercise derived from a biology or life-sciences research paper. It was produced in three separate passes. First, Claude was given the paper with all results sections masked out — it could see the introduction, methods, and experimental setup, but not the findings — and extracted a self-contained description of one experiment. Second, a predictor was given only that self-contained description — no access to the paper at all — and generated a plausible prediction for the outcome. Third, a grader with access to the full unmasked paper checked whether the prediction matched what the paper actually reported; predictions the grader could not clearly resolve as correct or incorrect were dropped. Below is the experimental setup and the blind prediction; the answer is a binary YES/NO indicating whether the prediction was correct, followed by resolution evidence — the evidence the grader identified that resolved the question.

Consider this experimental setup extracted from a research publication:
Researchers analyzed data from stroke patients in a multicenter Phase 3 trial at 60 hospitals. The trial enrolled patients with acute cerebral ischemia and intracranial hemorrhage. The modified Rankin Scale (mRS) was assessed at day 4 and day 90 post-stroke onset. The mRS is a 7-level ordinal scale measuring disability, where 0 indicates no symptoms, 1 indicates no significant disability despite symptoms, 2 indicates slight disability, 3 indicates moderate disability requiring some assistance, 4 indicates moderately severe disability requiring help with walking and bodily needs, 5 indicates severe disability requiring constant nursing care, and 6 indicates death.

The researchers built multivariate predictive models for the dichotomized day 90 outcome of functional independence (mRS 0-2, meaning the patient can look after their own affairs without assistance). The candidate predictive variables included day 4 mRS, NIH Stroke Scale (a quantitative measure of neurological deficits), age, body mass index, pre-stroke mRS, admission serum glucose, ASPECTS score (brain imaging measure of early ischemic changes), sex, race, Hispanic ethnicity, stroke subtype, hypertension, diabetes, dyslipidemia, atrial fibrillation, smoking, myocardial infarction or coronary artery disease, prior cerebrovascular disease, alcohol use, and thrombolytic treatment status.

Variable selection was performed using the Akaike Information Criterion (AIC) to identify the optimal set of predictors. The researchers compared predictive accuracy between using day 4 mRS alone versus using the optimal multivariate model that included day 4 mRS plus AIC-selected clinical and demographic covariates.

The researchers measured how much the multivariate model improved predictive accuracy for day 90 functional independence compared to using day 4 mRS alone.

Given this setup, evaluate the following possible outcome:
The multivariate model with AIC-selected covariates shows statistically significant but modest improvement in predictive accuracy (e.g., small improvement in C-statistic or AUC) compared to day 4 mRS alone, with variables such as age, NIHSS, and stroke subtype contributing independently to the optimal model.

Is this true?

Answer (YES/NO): NO